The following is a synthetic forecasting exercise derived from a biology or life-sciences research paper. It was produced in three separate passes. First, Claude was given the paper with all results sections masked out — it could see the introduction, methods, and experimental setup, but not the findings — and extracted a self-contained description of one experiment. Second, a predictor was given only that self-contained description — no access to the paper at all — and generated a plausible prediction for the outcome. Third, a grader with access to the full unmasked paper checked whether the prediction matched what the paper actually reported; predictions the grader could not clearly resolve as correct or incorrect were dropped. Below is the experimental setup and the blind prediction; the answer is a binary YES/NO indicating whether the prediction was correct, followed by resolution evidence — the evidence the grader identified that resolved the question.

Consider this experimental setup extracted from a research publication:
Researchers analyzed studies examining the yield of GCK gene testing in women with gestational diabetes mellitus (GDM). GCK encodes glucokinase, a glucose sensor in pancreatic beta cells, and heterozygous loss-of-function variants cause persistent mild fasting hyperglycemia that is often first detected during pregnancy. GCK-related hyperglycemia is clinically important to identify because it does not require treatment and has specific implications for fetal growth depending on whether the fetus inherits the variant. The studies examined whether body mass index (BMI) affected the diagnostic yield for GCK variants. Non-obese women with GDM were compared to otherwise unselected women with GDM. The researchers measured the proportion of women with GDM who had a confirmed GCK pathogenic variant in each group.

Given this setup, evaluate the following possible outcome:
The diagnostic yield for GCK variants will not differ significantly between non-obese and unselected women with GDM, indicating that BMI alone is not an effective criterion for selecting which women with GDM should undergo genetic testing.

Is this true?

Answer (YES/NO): NO